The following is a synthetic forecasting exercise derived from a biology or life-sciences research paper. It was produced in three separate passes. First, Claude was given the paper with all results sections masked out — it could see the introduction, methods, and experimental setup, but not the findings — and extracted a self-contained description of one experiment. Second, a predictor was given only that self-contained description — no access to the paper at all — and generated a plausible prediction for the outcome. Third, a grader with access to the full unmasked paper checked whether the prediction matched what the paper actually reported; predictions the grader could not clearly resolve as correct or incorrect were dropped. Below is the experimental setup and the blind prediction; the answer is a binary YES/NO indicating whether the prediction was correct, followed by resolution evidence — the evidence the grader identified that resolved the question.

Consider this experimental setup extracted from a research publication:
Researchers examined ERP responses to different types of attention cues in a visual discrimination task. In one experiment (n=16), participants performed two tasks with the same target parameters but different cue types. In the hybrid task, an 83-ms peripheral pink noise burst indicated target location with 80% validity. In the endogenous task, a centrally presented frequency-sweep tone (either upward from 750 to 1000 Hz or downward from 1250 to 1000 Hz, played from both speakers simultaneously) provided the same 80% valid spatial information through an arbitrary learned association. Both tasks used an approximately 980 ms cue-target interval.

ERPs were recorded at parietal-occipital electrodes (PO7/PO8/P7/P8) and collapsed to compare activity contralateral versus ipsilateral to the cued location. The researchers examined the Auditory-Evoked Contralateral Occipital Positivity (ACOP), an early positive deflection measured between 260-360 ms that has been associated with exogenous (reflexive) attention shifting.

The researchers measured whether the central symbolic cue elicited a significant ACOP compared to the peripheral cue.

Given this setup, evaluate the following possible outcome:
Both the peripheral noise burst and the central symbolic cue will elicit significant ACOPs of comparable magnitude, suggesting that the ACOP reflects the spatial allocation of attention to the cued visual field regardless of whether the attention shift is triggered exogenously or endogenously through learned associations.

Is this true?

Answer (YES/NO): NO